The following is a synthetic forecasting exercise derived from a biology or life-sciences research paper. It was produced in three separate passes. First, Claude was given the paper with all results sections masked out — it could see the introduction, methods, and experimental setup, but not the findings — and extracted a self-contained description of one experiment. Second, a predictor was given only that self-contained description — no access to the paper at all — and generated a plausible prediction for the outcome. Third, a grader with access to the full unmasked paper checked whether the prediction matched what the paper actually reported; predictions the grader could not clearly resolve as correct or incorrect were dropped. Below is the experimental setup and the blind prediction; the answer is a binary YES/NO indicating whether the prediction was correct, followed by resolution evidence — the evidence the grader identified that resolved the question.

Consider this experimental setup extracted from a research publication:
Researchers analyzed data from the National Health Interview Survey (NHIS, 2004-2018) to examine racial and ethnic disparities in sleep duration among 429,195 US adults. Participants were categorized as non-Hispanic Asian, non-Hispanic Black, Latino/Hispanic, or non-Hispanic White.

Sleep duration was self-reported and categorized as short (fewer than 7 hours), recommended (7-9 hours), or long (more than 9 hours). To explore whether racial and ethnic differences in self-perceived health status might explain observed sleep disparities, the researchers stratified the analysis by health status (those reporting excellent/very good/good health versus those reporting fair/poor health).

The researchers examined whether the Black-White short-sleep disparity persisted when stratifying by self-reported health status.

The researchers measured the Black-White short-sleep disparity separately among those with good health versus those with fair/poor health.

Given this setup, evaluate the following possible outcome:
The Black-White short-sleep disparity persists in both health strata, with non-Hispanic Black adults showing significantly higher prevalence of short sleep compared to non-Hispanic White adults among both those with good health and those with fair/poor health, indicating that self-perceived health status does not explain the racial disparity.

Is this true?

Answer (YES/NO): YES